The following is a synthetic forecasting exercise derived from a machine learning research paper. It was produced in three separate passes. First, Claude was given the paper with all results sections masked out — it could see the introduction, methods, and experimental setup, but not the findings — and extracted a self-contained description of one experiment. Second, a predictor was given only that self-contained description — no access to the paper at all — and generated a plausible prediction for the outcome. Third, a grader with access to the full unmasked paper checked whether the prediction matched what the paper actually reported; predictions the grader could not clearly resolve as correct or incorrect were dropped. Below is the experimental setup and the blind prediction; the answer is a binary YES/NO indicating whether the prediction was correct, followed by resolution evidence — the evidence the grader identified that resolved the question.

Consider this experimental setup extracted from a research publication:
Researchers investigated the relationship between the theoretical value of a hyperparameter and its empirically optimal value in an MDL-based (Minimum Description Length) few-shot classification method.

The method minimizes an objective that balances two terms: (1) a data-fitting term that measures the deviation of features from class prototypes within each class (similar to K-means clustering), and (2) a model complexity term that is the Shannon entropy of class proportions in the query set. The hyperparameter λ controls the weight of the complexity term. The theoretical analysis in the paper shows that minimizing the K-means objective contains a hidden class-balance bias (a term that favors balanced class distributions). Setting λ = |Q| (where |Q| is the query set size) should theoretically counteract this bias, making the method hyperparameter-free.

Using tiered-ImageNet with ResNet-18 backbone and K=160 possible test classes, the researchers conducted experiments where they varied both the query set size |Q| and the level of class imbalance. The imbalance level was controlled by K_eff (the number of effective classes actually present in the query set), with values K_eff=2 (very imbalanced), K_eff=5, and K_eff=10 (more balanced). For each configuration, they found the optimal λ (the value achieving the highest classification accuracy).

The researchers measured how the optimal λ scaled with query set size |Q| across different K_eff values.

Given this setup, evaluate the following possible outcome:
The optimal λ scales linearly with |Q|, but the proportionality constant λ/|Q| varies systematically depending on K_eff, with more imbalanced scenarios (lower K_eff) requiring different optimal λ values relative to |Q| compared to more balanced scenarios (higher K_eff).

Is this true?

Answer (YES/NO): YES